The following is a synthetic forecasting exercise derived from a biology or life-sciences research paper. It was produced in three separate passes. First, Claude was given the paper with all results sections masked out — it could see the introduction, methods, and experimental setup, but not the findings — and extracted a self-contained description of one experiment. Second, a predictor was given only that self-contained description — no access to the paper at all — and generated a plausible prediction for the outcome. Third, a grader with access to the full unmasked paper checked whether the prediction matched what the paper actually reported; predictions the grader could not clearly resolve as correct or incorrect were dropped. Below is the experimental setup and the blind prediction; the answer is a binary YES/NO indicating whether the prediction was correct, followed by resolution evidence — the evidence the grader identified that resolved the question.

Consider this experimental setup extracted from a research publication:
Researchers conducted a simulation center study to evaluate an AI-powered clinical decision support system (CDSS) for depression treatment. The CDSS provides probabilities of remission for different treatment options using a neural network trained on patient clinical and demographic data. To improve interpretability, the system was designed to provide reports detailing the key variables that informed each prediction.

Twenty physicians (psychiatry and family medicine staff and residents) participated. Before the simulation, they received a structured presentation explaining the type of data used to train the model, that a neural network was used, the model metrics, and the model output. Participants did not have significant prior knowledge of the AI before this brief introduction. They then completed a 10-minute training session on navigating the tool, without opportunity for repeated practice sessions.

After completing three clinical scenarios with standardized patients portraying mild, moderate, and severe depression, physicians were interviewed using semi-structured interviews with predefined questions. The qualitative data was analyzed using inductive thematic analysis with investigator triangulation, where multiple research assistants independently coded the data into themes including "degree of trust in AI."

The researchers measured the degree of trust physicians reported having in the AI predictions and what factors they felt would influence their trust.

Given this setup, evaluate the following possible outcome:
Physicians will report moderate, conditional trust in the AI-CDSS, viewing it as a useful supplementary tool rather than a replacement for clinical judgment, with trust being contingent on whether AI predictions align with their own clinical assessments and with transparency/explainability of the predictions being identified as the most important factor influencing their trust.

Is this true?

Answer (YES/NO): NO